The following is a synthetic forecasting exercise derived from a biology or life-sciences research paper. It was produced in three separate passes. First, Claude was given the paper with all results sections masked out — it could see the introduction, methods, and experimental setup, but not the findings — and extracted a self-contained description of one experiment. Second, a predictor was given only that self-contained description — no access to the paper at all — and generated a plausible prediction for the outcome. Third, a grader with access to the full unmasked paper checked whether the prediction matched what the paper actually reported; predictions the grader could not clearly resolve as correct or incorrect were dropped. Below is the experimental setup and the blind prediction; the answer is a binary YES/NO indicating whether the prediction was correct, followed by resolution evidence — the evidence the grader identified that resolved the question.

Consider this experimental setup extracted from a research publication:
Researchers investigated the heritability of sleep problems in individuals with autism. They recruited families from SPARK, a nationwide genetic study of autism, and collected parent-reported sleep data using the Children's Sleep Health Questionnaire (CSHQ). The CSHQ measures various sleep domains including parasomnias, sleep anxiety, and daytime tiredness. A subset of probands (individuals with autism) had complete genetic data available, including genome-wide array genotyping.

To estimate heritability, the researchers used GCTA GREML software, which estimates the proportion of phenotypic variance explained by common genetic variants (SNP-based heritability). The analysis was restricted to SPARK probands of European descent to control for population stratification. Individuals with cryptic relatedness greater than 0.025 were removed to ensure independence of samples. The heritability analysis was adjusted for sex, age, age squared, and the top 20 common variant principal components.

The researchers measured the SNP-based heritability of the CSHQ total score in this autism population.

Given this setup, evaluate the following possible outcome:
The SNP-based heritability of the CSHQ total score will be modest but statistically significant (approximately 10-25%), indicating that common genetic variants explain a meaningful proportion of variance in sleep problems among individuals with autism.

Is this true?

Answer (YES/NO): NO